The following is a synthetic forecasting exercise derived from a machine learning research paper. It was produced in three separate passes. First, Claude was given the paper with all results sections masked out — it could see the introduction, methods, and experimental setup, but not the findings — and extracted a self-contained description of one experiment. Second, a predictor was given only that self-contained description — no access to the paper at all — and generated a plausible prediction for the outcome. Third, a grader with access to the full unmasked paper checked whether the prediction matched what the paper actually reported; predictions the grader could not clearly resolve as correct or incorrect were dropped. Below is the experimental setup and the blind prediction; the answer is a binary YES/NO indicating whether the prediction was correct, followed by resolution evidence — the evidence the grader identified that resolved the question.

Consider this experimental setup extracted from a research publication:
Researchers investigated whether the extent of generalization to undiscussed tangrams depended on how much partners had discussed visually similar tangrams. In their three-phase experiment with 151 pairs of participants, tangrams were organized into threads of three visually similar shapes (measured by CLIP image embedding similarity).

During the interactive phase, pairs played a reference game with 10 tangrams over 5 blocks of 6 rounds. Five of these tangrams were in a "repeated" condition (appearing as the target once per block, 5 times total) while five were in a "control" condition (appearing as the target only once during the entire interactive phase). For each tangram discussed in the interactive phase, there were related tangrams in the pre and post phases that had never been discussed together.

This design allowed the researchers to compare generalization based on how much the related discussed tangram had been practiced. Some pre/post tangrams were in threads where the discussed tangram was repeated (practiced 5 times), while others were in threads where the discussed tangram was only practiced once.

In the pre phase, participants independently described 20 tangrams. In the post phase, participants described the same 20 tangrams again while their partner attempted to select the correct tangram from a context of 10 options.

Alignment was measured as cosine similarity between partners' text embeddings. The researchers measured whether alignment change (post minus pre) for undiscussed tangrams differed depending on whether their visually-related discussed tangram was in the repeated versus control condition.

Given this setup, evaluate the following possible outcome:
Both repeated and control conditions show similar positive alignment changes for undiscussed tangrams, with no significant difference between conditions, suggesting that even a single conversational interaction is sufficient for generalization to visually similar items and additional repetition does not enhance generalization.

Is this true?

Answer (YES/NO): NO